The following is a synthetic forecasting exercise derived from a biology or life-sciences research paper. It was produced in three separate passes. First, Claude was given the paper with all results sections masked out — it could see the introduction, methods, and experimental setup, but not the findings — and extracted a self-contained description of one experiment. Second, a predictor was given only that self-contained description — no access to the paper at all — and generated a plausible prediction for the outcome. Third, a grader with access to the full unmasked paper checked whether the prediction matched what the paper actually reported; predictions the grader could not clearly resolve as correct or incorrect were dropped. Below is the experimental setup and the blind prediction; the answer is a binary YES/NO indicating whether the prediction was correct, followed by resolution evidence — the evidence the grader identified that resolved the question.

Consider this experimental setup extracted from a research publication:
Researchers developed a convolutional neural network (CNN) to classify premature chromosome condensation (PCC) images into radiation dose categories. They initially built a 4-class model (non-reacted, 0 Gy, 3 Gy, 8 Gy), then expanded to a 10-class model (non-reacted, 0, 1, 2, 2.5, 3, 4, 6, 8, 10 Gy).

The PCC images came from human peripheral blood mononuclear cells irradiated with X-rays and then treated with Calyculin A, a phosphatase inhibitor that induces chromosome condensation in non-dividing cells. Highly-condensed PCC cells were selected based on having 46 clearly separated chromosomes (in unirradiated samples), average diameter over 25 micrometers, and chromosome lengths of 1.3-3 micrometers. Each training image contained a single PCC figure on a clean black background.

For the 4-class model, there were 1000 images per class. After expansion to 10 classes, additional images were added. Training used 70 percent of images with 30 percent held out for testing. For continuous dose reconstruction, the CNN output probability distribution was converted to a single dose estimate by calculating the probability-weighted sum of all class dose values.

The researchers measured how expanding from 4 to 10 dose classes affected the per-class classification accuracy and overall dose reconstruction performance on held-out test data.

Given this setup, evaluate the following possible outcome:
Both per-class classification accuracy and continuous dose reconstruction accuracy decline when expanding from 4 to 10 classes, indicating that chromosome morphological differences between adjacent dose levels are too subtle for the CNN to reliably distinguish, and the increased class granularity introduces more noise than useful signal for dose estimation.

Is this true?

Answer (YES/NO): NO